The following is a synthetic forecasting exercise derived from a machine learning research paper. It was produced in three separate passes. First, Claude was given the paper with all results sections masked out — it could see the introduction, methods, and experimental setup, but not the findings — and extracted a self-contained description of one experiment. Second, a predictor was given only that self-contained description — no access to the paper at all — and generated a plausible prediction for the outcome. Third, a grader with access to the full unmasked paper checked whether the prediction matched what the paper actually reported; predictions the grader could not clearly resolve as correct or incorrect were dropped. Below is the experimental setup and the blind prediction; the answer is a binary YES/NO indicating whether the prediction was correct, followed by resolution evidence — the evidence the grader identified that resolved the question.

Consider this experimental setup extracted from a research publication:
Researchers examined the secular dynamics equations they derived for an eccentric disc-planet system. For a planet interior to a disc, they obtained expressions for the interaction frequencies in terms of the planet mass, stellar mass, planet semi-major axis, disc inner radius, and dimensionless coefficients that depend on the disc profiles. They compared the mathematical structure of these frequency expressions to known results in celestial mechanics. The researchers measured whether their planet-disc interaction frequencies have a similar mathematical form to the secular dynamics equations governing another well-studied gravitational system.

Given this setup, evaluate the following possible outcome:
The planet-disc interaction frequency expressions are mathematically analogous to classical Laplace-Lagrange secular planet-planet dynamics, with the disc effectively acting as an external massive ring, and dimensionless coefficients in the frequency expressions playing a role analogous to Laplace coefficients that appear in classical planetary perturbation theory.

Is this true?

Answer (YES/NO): YES